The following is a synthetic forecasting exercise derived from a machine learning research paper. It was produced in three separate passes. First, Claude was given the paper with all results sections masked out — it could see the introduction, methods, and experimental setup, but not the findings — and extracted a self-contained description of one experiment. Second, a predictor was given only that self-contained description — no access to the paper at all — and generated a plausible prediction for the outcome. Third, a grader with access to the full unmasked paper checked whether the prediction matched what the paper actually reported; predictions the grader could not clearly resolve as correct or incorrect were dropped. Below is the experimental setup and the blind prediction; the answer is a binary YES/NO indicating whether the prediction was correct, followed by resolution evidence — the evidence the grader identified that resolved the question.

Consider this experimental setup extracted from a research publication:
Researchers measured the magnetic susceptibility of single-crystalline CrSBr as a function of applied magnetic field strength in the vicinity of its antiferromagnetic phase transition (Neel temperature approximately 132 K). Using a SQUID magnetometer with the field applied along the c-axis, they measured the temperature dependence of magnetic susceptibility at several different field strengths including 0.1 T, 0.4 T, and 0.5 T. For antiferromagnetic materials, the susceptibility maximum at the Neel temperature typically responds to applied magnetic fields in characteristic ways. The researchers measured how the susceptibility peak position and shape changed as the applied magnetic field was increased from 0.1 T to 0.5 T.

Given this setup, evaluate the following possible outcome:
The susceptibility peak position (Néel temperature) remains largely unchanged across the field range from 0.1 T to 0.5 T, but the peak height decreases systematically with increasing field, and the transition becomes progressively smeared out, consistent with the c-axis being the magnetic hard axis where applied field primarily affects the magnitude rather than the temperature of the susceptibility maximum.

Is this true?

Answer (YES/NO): NO